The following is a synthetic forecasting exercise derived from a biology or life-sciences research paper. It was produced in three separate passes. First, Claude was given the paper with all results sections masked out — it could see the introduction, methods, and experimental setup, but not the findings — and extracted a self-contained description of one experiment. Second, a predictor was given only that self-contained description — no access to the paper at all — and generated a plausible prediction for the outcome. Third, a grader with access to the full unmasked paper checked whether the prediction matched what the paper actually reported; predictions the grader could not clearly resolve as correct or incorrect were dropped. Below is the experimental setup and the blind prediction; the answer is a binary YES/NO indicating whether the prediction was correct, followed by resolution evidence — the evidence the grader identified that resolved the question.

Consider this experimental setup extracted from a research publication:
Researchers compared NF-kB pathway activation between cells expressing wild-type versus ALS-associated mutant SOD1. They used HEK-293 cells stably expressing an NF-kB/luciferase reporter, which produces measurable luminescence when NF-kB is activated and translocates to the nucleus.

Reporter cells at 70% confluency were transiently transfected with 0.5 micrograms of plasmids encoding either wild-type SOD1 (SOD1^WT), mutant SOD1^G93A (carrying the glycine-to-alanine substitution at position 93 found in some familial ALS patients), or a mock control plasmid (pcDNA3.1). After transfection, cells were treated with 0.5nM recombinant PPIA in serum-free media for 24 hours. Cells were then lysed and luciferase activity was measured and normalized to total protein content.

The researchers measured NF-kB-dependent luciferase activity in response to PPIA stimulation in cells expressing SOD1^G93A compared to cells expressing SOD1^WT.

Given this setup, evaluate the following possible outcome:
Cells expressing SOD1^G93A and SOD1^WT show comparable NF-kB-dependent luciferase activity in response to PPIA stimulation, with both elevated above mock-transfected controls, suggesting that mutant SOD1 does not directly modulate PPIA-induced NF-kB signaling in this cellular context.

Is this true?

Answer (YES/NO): NO